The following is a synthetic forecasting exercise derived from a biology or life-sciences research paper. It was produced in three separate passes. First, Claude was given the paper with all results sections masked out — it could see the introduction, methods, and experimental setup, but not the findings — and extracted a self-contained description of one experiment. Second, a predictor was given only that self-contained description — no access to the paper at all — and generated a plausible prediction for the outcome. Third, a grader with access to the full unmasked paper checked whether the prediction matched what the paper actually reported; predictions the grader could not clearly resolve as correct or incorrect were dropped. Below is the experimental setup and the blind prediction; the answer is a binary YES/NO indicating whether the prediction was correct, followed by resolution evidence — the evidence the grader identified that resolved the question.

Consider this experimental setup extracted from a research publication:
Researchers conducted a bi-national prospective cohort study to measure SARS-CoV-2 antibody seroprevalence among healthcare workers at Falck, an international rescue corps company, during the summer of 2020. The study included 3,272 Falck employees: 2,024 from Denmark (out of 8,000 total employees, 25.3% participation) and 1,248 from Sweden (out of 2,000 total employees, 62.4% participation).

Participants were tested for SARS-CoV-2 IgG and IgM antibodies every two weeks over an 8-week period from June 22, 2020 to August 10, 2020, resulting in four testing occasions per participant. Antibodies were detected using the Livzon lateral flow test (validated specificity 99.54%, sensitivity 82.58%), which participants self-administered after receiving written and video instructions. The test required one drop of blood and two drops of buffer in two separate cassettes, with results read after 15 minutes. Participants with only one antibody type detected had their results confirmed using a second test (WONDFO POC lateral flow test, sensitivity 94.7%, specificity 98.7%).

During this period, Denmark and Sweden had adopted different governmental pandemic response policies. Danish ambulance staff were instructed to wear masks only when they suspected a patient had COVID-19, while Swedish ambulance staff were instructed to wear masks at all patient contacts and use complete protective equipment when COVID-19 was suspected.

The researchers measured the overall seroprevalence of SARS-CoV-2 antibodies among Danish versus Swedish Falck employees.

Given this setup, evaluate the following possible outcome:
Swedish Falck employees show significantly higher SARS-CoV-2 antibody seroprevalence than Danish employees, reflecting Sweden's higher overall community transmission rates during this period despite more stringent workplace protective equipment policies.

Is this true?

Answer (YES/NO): YES